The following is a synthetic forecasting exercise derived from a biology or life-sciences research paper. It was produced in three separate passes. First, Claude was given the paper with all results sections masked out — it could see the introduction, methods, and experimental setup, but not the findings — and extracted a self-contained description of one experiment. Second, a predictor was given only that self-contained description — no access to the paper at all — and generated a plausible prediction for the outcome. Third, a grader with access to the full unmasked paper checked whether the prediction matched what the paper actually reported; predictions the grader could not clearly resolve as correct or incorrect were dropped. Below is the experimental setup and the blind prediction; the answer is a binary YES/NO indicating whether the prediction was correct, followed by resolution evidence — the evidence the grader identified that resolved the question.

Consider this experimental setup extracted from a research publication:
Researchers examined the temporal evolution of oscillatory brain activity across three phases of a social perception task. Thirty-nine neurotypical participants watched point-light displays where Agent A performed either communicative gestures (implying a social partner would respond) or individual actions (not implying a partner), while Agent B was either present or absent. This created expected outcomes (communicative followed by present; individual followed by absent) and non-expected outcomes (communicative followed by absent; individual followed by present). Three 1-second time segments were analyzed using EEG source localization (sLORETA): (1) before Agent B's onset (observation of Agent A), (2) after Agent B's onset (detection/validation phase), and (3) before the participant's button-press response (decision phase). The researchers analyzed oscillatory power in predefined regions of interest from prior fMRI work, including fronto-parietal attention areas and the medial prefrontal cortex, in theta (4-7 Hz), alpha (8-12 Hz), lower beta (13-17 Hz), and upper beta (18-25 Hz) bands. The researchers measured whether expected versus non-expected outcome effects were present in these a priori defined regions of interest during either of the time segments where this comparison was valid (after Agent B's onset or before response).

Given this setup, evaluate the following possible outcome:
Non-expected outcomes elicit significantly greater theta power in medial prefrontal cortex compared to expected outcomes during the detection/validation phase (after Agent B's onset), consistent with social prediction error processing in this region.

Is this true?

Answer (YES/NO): NO